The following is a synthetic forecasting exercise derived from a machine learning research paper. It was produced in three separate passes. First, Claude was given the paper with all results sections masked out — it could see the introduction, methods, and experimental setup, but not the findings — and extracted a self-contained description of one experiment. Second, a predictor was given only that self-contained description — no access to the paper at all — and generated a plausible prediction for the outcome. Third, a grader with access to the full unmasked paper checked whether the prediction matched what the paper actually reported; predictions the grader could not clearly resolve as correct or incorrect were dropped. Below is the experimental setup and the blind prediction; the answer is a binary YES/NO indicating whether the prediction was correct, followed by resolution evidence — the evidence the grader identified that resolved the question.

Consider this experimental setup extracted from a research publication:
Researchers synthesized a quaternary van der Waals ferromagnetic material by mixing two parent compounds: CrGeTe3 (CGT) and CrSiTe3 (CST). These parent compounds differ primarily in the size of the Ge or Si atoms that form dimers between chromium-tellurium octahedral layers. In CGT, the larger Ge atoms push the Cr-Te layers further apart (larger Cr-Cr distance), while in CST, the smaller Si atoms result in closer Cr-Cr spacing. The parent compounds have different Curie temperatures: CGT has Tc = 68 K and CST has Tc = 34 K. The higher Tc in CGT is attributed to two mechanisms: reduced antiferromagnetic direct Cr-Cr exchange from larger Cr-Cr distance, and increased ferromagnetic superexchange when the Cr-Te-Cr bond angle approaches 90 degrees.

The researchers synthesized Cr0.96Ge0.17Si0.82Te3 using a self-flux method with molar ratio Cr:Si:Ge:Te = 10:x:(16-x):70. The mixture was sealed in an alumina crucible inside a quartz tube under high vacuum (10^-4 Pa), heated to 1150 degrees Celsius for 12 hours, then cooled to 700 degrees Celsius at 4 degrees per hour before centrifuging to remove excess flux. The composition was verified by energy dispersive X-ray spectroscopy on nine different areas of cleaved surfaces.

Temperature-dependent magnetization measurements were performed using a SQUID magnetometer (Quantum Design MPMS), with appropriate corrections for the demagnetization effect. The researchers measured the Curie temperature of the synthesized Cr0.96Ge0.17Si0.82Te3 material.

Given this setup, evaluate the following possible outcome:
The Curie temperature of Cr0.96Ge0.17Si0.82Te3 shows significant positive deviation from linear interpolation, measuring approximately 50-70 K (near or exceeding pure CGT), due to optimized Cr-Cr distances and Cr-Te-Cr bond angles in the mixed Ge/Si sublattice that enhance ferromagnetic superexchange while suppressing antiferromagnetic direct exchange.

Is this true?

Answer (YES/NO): NO